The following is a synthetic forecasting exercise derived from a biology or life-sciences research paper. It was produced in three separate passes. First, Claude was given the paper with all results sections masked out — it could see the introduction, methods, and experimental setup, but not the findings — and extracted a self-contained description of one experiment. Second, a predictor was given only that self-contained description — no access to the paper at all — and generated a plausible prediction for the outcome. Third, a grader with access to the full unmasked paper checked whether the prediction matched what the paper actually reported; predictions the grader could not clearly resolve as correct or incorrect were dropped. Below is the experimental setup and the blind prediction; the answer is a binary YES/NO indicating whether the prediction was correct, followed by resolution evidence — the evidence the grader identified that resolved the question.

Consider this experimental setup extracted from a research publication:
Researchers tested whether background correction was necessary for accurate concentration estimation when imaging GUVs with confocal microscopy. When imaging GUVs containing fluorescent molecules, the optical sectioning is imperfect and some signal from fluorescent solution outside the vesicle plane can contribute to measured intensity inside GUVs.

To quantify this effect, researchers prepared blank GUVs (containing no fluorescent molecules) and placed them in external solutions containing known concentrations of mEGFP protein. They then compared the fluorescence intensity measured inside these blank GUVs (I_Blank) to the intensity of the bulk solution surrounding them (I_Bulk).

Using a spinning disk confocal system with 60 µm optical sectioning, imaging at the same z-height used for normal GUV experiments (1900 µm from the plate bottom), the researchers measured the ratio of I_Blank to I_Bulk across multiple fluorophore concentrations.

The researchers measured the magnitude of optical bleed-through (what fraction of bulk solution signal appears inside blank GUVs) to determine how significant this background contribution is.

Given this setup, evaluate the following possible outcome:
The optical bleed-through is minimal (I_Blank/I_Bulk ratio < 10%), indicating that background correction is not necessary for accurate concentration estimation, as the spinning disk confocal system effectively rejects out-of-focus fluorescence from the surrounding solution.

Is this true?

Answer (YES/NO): NO